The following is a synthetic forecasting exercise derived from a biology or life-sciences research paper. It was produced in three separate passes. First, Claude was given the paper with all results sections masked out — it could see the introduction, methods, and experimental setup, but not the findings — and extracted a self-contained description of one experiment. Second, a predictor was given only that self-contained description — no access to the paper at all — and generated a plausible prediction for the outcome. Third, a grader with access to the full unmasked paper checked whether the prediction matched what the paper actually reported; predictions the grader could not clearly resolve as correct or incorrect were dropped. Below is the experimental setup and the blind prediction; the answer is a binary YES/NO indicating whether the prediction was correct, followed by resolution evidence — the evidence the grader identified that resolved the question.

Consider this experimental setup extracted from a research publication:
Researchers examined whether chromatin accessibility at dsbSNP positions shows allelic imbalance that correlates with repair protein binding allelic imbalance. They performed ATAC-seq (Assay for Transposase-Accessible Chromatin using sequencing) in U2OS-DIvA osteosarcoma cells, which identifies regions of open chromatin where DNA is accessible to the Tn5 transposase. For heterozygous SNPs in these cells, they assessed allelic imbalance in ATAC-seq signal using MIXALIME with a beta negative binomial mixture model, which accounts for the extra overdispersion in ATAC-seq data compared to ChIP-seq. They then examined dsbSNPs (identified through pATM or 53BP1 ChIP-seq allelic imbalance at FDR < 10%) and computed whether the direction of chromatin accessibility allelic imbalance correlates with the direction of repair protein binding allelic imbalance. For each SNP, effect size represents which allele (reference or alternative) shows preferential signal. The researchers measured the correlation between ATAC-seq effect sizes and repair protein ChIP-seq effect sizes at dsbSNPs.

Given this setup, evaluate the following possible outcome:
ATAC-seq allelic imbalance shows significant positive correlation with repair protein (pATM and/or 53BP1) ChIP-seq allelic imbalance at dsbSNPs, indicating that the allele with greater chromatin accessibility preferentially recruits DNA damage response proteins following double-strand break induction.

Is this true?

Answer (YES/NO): YES